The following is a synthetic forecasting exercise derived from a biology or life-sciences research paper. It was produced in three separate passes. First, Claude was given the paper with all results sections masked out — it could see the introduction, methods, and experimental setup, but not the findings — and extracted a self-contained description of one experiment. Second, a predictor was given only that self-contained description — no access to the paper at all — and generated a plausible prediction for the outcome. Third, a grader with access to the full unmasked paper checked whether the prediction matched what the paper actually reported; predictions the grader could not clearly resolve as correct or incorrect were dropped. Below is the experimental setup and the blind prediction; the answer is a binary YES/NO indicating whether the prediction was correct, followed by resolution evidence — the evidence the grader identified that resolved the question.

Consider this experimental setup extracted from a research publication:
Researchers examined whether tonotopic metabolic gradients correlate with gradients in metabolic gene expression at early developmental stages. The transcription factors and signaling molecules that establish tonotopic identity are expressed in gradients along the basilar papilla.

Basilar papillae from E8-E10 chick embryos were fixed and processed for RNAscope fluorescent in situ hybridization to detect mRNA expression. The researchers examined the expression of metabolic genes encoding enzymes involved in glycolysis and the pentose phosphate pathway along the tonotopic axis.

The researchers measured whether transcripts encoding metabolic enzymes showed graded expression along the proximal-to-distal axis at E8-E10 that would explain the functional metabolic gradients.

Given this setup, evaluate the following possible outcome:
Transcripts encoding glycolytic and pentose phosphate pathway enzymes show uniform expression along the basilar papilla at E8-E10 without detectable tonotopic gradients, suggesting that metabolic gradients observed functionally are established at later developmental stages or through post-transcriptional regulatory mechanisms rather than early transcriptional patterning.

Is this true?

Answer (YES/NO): NO